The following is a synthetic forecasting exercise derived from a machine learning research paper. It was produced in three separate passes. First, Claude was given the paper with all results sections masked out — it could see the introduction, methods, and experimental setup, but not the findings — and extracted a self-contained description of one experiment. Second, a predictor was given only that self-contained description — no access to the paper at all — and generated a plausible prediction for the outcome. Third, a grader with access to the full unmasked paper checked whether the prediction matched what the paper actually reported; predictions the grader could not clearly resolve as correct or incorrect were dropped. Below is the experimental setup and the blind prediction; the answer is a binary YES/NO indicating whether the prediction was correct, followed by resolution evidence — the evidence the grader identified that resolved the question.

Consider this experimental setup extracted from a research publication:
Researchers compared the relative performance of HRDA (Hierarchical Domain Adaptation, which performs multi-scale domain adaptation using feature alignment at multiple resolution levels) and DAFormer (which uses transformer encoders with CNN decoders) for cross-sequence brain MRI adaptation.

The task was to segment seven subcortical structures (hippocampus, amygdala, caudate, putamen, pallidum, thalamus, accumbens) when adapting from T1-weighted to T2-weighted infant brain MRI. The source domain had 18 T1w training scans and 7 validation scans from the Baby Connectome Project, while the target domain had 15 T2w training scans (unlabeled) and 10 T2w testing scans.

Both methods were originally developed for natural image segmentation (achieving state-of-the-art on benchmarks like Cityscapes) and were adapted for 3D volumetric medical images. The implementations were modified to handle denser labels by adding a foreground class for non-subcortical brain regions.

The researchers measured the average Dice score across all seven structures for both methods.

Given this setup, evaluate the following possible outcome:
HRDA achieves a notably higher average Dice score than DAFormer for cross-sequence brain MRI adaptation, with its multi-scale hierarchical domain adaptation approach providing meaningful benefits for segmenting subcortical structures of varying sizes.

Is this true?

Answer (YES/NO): NO